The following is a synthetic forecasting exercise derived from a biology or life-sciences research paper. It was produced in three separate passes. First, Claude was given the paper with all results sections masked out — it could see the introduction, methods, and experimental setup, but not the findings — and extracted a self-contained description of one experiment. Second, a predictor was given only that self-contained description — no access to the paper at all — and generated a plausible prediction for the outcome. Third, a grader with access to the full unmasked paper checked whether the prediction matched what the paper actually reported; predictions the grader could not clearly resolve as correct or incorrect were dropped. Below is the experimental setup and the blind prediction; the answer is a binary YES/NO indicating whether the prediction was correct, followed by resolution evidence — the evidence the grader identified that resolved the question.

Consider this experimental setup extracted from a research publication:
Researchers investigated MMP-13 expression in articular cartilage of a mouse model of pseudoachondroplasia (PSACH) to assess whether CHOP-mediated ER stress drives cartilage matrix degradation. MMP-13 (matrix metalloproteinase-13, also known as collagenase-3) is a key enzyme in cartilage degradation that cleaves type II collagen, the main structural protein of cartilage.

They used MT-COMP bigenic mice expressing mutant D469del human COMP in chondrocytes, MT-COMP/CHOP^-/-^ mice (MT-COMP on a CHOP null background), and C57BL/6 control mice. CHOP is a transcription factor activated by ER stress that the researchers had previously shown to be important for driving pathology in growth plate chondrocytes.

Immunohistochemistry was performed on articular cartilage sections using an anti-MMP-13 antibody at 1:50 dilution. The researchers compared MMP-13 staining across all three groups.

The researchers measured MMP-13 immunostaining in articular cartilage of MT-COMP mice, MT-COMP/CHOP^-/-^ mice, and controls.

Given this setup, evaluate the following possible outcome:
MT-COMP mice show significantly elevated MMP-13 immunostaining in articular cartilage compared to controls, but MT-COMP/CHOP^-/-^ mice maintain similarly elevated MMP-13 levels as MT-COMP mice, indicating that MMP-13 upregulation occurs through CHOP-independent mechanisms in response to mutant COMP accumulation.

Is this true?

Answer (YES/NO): NO